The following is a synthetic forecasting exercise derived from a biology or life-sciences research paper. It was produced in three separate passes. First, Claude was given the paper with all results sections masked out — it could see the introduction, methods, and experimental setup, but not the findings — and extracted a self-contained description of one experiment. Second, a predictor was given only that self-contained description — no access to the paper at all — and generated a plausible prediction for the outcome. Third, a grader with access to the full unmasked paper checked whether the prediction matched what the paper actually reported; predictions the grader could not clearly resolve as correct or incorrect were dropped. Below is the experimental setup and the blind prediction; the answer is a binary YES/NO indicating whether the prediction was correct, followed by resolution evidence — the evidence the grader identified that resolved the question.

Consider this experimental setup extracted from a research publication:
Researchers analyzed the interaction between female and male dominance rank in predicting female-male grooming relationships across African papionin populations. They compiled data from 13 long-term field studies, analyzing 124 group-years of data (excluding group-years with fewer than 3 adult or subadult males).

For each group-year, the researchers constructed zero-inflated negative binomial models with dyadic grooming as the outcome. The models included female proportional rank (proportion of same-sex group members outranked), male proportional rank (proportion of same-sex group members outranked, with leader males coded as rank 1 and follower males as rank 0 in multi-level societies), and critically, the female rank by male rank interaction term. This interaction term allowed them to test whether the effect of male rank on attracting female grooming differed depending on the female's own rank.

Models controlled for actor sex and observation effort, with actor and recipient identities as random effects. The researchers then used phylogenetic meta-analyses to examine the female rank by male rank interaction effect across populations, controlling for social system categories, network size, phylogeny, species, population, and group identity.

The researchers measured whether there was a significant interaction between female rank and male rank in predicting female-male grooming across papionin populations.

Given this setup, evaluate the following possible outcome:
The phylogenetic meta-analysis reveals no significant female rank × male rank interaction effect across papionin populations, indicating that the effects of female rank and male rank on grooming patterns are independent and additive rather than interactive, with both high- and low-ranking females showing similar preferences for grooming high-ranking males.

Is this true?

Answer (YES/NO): YES